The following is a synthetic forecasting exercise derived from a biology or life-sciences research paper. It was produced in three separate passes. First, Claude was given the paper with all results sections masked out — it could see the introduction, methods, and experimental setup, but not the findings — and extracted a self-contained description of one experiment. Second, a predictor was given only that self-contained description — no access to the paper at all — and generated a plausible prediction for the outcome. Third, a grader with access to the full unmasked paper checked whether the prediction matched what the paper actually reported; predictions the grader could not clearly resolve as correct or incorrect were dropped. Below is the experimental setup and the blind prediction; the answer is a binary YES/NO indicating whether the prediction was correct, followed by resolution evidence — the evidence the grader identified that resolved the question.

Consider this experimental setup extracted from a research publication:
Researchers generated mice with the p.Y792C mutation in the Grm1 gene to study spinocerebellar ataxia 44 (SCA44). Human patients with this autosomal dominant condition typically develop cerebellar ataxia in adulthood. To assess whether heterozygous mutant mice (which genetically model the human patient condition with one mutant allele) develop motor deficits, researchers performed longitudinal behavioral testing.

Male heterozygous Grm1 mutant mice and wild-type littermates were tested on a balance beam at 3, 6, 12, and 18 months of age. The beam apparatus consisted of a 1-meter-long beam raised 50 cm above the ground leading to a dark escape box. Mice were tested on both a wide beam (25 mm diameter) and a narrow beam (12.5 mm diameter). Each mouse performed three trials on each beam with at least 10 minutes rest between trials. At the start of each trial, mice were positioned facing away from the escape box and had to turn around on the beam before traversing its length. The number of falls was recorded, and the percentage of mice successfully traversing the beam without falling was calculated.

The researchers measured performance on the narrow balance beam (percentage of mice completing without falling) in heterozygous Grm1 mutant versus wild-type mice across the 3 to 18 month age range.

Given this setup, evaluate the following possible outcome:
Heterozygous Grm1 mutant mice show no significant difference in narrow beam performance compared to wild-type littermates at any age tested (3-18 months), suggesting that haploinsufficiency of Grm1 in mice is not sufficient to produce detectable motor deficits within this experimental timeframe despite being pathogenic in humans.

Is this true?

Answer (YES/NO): NO